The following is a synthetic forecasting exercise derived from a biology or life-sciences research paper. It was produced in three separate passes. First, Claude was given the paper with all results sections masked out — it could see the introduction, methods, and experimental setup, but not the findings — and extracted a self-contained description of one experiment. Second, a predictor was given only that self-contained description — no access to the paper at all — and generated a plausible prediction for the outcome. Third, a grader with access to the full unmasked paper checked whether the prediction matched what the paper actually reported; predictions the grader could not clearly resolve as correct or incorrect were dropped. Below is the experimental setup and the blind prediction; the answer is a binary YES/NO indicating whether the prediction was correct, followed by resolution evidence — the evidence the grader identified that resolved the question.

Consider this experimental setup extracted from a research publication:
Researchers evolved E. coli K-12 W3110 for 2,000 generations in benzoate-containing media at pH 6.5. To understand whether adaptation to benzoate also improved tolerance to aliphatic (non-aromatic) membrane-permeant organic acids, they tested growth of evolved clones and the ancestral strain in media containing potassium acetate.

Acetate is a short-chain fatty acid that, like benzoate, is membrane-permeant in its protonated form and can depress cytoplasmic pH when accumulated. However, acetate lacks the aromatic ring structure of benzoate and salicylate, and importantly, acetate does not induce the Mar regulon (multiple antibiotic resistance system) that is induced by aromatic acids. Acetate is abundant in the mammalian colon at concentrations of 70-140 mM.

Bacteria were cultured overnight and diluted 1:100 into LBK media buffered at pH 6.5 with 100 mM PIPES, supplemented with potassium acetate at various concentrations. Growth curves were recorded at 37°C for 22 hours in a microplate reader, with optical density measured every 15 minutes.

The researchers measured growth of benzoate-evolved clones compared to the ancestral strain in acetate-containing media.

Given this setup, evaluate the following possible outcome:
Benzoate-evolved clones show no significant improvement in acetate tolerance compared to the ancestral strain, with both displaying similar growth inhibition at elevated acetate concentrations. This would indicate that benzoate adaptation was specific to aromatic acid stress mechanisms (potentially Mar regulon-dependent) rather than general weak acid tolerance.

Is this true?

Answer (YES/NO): YES